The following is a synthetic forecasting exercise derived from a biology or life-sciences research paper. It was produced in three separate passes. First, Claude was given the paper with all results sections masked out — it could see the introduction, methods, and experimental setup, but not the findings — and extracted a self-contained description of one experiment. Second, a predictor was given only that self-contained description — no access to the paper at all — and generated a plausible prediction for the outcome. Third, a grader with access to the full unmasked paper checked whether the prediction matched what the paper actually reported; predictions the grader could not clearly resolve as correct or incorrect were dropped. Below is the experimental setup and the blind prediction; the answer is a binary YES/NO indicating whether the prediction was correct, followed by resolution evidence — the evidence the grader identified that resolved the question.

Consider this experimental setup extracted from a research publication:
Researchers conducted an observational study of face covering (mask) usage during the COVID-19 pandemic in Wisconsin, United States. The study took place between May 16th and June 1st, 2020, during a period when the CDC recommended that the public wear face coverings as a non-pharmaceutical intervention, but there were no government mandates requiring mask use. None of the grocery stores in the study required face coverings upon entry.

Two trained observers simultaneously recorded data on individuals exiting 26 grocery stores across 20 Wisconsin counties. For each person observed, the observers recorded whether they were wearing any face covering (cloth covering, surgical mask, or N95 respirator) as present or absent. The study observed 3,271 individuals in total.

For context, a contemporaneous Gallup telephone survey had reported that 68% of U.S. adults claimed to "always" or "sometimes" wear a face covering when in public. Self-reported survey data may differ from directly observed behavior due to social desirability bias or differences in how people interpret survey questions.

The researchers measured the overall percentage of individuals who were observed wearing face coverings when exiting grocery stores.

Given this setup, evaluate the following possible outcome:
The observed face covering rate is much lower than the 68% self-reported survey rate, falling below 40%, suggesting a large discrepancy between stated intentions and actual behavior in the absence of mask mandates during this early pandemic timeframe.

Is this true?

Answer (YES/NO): NO